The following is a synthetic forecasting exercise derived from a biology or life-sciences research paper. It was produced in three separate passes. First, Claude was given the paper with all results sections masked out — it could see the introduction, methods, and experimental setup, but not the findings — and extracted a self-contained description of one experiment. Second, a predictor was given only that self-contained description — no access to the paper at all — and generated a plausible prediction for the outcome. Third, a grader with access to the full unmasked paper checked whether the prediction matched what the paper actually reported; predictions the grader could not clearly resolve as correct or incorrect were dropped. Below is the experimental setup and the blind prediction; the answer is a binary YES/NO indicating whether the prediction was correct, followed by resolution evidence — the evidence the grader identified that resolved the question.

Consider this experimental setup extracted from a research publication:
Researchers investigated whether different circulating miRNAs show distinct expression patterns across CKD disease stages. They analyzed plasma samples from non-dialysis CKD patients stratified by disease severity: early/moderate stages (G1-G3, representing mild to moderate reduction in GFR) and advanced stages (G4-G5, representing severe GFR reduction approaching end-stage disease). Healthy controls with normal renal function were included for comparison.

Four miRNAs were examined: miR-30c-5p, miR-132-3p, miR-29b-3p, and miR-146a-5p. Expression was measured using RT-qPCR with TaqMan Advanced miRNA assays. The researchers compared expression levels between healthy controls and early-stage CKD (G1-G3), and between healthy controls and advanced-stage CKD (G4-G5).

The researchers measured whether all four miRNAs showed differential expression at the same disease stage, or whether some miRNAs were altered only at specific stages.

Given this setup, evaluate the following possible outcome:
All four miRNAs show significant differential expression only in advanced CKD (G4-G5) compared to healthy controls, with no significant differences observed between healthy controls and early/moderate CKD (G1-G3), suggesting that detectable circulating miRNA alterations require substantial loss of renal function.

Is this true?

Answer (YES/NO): NO